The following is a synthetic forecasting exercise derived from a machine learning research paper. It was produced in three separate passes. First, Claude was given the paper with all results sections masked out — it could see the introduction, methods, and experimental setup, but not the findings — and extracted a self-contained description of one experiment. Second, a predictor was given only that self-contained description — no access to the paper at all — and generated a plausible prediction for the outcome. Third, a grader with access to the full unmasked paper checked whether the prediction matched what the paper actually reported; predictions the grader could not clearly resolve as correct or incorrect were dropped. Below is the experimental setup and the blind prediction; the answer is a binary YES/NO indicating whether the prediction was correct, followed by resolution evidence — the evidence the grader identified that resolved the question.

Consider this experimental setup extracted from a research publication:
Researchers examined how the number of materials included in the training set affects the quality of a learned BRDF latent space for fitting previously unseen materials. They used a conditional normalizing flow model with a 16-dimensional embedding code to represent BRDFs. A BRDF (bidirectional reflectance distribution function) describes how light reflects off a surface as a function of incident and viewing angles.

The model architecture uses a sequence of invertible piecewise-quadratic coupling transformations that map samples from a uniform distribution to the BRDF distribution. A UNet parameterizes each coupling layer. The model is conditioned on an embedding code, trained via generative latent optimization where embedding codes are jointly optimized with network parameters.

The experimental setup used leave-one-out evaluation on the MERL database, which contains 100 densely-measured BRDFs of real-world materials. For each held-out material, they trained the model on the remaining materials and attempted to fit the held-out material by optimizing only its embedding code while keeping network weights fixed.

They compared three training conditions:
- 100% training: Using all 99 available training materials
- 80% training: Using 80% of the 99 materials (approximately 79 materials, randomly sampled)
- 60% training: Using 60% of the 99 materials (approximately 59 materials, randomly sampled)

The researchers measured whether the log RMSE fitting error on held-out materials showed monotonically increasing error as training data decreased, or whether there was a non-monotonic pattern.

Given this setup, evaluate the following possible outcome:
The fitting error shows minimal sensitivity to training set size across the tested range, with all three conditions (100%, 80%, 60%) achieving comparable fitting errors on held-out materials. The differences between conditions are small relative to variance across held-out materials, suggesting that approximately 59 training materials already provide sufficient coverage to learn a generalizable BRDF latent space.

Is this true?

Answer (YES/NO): YES